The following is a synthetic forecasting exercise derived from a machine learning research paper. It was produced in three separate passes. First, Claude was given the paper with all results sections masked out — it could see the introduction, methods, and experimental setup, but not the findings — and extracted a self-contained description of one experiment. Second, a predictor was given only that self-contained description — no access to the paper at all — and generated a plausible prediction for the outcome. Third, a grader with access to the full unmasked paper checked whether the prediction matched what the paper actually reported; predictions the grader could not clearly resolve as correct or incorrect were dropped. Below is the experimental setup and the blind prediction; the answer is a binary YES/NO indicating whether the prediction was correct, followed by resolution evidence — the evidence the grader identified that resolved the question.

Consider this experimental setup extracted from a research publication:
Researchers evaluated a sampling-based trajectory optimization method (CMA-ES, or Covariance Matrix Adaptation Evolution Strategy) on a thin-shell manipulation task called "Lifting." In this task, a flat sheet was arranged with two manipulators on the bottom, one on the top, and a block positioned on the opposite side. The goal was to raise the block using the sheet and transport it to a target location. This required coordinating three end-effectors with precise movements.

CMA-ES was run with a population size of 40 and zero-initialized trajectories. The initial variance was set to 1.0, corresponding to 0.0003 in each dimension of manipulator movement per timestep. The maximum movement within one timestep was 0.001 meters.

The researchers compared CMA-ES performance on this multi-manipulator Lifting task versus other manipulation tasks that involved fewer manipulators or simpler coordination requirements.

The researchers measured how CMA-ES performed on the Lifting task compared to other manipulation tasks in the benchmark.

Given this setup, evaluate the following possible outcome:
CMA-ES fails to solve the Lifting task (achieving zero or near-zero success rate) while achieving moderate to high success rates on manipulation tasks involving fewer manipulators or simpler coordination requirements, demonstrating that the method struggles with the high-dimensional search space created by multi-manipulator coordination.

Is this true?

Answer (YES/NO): NO